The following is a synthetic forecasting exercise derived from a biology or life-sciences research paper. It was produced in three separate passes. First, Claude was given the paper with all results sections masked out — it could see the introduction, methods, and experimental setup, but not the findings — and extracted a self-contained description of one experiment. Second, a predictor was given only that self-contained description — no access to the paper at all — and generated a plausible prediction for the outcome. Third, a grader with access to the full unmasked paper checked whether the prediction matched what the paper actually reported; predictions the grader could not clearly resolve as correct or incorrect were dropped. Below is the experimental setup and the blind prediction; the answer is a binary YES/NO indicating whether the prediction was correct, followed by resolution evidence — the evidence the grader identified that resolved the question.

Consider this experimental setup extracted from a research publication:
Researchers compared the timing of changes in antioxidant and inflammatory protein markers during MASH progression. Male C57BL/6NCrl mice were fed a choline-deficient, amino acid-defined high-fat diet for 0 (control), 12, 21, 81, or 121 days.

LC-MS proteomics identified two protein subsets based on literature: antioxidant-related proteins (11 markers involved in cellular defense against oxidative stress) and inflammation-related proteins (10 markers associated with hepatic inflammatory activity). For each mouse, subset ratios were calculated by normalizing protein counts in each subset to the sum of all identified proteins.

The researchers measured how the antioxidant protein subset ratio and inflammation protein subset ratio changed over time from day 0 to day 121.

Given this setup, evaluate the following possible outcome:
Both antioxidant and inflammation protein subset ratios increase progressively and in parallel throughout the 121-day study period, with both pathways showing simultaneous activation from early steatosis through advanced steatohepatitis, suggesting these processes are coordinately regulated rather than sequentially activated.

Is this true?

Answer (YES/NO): NO